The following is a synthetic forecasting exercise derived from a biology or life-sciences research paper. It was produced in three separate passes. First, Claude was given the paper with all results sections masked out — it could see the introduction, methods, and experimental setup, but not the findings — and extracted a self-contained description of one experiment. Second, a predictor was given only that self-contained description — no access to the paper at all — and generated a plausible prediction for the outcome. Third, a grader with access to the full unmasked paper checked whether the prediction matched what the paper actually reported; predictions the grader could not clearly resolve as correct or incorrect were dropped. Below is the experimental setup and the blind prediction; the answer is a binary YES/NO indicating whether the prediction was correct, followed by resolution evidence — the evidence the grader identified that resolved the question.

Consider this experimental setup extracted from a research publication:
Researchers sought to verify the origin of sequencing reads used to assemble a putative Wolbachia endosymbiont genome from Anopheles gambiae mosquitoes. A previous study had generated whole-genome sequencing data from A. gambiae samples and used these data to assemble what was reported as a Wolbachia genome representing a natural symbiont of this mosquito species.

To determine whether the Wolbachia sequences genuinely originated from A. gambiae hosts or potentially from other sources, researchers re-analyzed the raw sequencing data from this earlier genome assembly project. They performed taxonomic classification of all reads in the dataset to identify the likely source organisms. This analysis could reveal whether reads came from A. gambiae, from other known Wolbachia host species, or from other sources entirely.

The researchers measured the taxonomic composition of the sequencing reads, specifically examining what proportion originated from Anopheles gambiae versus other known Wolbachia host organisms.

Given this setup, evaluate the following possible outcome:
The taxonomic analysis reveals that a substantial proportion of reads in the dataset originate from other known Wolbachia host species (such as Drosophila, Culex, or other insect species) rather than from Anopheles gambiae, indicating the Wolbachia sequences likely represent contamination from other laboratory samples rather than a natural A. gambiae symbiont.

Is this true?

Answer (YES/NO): NO